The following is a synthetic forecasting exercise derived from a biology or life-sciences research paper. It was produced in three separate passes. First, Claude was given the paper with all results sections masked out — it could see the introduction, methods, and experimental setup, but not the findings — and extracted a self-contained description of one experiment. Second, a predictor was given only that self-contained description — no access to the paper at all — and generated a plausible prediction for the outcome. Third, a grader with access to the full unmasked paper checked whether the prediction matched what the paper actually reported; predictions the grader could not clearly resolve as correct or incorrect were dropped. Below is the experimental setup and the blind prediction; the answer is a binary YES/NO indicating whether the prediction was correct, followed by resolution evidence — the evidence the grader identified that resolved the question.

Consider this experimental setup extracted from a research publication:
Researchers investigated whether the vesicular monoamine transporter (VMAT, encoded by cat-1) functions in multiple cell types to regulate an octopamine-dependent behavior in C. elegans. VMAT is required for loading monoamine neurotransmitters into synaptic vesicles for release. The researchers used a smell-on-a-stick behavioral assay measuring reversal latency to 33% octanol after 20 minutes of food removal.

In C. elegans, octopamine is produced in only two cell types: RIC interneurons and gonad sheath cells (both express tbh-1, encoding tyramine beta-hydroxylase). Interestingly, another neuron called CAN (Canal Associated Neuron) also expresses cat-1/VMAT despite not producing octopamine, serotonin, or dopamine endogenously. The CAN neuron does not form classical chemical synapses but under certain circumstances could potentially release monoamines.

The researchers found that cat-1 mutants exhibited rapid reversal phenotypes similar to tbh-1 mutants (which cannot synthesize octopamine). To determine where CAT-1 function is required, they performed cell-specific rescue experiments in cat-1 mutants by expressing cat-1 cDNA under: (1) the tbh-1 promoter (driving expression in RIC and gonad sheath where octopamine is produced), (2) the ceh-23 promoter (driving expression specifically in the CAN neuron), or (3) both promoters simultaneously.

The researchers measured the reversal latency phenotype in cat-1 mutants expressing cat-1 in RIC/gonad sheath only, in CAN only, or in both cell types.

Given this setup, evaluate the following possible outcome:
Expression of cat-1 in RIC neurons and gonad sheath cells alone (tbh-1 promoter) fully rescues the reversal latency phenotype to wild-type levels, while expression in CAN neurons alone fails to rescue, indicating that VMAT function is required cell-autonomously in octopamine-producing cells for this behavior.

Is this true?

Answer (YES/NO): NO